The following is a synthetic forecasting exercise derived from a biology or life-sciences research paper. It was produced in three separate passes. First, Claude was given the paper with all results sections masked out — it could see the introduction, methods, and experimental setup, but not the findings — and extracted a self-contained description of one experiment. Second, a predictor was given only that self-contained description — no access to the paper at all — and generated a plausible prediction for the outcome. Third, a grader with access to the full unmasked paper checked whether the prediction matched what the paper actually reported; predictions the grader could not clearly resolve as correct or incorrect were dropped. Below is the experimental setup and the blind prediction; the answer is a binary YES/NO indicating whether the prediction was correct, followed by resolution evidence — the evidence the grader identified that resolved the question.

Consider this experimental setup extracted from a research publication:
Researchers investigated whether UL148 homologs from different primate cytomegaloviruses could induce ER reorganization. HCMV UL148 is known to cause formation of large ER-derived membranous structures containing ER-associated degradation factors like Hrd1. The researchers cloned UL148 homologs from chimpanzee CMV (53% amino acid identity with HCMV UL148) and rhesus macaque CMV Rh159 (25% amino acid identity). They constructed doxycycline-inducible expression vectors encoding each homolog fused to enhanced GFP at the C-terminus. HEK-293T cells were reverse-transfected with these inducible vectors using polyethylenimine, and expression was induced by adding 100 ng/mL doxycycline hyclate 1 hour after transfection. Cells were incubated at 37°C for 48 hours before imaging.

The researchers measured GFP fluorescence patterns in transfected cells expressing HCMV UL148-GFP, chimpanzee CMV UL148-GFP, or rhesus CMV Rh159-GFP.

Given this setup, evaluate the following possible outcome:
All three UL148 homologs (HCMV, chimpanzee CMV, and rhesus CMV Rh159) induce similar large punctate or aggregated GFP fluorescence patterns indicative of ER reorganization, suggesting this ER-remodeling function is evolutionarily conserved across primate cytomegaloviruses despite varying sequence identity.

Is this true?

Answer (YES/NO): NO